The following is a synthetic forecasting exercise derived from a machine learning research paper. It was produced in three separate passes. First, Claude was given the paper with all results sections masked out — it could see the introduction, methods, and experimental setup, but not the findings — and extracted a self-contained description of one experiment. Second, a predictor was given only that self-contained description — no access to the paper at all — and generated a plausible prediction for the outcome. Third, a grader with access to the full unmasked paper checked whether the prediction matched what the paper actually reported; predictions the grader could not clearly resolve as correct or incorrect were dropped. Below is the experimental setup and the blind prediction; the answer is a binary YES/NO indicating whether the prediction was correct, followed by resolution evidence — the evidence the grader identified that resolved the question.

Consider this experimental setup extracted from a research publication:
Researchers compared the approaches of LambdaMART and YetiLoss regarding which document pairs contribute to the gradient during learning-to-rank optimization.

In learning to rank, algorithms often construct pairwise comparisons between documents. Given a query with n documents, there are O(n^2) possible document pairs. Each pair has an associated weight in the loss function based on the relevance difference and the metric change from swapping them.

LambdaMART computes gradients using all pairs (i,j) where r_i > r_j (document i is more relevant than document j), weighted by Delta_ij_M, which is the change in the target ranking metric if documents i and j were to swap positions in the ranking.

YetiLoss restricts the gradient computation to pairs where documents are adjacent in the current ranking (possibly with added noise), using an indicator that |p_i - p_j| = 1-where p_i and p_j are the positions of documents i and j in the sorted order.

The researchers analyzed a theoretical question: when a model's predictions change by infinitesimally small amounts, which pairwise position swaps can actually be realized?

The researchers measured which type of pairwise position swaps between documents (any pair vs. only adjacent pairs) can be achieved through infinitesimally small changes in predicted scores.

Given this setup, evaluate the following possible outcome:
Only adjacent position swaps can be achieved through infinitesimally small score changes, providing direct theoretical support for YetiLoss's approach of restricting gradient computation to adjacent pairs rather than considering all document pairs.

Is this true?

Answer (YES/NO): YES